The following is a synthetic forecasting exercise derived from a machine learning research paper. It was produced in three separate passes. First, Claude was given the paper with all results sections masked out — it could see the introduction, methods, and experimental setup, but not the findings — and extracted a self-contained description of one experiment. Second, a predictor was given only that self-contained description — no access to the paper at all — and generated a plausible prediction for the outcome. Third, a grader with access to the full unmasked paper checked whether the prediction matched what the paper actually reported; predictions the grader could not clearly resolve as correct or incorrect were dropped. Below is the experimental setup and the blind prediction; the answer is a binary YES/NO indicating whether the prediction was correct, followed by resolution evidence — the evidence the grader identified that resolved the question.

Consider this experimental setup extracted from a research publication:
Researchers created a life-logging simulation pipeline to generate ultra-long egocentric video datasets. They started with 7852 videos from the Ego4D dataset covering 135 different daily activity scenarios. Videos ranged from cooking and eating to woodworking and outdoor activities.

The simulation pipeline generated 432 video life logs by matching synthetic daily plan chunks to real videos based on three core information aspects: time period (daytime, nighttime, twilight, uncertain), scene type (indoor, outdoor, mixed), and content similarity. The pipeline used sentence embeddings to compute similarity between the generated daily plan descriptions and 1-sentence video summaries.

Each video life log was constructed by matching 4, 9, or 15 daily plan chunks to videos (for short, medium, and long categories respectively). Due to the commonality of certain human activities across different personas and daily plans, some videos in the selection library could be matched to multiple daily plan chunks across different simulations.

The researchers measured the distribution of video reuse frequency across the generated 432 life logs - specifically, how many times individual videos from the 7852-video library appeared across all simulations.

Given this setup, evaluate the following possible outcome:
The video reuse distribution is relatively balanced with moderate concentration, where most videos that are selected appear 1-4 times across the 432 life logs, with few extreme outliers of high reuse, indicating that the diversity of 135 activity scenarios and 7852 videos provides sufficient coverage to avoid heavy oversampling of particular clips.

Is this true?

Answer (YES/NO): YES